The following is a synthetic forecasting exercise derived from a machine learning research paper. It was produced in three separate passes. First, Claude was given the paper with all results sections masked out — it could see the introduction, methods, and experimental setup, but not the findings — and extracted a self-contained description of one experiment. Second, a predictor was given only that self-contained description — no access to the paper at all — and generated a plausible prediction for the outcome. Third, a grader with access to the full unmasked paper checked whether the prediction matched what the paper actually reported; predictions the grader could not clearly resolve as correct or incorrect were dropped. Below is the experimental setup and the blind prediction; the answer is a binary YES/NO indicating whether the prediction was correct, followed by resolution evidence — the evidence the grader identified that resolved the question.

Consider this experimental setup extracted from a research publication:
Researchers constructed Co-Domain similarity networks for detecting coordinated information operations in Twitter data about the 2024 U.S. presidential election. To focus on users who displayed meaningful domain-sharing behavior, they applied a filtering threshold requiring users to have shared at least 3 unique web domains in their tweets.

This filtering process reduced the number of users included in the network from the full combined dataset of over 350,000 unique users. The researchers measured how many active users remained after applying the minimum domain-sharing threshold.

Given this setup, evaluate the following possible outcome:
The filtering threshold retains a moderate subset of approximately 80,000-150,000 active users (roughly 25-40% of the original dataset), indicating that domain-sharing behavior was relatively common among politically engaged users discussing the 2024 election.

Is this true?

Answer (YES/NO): NO